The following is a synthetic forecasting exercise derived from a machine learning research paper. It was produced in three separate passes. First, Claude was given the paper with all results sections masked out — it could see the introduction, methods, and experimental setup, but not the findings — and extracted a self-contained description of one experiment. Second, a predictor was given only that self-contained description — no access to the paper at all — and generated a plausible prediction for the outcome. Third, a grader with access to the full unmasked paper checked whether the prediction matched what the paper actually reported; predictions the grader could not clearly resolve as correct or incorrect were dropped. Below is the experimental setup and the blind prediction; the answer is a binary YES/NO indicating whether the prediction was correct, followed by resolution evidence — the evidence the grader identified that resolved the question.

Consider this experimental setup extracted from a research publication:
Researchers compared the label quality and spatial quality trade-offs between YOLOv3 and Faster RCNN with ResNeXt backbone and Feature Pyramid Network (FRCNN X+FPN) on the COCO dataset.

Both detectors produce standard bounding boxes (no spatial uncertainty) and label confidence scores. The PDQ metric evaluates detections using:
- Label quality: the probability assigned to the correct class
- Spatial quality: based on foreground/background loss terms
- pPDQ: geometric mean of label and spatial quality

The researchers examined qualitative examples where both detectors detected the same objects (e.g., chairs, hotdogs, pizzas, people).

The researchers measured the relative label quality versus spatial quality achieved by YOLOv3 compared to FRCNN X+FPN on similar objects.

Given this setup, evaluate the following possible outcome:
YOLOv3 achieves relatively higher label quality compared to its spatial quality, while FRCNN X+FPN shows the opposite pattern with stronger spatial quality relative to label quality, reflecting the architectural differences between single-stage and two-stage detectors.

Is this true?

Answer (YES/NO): NO